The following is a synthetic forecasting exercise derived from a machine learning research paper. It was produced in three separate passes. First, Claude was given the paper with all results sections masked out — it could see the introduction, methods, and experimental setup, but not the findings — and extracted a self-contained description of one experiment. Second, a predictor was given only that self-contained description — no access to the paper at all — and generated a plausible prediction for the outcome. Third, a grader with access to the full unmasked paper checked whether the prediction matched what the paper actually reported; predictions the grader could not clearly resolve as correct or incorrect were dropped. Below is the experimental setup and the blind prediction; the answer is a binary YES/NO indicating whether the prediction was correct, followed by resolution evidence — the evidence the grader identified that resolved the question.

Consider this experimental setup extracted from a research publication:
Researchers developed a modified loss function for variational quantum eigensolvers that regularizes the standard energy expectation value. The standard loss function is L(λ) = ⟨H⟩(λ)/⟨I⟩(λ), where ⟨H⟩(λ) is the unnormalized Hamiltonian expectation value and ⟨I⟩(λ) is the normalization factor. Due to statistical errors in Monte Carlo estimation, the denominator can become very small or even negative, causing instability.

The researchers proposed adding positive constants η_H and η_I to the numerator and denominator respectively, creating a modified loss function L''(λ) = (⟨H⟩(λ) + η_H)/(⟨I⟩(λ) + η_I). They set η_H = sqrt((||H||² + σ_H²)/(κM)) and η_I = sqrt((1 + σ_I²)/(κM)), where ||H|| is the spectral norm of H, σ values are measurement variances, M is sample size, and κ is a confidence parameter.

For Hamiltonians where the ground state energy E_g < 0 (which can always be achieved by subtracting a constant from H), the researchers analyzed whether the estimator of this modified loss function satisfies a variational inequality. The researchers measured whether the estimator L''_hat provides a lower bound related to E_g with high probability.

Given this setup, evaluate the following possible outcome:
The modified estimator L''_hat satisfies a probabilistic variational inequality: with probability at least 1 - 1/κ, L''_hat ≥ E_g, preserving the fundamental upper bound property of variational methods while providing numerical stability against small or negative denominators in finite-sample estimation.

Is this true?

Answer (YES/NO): NO